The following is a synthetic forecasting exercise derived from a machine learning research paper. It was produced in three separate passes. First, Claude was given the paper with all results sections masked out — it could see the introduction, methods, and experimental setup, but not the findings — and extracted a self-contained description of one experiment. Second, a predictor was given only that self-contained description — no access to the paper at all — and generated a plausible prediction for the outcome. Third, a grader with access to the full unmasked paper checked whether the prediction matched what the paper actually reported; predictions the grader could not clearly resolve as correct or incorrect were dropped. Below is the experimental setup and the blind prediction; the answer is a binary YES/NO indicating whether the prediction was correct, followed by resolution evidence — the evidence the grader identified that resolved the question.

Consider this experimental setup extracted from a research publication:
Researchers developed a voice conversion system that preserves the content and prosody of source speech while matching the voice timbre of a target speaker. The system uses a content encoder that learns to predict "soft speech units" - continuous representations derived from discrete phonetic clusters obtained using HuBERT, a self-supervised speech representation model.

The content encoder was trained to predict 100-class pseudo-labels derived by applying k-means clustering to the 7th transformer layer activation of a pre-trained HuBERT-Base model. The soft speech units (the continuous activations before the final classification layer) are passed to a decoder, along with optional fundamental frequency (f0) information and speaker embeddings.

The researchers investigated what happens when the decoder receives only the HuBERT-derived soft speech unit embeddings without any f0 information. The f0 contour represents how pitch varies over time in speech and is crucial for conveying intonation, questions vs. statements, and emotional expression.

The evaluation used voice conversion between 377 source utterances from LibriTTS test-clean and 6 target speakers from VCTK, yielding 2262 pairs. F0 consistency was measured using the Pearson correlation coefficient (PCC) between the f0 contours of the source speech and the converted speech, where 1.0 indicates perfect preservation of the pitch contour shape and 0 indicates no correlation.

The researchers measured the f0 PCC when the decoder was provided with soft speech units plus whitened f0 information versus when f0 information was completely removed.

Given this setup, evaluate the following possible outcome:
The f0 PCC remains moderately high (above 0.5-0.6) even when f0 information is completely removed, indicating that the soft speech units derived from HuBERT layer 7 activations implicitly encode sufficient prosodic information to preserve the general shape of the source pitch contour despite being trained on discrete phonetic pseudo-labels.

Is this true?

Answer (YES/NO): NO